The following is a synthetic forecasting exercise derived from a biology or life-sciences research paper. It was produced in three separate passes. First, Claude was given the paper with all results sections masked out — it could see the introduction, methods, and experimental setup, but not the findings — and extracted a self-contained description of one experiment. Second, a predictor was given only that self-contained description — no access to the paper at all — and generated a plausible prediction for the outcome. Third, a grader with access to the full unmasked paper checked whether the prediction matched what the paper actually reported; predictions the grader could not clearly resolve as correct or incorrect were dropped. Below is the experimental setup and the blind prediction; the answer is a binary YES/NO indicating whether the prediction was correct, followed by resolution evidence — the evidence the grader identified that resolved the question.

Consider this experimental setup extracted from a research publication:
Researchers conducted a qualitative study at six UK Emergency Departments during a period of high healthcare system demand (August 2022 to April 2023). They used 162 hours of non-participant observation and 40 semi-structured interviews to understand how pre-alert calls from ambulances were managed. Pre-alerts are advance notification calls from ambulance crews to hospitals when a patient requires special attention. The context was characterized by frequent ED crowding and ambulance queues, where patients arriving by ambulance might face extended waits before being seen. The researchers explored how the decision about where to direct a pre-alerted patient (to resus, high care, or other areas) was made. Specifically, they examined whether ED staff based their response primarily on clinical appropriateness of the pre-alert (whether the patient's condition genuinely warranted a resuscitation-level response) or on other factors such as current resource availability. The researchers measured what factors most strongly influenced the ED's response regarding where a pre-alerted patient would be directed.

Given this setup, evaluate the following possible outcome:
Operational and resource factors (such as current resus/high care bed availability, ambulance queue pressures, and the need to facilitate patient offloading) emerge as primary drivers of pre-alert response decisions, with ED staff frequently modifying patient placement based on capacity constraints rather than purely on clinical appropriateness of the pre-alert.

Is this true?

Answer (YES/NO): YES